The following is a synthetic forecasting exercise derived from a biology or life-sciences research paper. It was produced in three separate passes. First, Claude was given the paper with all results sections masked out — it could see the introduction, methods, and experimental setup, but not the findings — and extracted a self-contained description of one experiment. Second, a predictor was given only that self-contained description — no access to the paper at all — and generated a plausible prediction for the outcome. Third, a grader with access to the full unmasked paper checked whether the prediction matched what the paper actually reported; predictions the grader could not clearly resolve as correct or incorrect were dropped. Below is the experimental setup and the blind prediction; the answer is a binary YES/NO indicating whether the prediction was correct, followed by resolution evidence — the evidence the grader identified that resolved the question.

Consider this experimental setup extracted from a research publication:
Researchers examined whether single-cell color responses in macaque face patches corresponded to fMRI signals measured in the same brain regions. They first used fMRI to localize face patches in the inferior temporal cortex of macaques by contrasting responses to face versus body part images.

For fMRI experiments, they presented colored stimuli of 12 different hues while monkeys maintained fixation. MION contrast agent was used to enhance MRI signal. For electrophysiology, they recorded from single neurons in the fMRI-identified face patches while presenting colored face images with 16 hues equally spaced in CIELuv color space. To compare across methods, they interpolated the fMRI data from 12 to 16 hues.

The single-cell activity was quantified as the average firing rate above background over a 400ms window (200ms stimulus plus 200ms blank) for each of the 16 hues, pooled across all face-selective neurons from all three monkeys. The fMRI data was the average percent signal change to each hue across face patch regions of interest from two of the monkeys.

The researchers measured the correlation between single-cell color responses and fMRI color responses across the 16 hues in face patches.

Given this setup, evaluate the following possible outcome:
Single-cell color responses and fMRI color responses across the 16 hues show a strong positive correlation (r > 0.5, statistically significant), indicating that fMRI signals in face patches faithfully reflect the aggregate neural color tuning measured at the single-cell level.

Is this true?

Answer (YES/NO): YES